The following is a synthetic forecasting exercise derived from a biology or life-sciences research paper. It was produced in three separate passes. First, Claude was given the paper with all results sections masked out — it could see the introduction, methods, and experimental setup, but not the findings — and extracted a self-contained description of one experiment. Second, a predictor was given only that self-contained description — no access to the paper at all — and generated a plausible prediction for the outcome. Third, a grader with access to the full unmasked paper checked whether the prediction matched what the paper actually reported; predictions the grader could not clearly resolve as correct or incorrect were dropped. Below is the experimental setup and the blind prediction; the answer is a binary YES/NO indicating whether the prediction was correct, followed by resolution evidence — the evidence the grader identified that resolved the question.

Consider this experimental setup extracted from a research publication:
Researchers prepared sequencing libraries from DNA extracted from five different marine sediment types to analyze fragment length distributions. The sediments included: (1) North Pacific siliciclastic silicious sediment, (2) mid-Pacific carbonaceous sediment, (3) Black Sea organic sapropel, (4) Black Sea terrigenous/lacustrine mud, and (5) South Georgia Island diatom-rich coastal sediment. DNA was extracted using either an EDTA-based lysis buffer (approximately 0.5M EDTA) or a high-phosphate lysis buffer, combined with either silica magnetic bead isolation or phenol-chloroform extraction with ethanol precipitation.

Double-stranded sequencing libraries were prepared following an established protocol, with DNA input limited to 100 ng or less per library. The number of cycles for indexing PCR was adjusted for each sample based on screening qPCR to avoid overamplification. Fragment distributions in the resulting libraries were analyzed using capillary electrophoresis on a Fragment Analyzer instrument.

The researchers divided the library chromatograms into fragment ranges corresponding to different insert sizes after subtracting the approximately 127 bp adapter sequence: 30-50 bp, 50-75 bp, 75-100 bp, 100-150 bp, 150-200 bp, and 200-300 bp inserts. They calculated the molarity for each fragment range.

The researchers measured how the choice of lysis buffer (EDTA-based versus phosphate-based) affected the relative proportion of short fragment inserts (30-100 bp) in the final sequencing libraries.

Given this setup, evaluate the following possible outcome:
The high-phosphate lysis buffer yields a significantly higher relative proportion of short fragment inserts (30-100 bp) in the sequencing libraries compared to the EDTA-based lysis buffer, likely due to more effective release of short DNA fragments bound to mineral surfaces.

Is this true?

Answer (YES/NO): NO